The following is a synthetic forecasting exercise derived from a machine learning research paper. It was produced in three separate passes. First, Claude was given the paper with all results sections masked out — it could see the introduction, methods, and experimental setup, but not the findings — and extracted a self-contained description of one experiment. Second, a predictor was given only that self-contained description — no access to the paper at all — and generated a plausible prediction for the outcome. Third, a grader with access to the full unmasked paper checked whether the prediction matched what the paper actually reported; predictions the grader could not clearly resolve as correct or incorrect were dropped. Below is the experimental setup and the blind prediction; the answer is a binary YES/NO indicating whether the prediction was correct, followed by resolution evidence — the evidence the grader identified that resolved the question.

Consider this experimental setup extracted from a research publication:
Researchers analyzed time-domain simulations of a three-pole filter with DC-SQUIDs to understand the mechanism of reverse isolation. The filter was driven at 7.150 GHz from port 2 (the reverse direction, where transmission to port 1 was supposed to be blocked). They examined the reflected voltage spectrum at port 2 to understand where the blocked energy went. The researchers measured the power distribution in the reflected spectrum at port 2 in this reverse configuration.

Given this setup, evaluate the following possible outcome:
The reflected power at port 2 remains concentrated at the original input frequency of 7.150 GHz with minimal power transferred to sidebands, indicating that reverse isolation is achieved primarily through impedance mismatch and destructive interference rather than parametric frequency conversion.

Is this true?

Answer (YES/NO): NO